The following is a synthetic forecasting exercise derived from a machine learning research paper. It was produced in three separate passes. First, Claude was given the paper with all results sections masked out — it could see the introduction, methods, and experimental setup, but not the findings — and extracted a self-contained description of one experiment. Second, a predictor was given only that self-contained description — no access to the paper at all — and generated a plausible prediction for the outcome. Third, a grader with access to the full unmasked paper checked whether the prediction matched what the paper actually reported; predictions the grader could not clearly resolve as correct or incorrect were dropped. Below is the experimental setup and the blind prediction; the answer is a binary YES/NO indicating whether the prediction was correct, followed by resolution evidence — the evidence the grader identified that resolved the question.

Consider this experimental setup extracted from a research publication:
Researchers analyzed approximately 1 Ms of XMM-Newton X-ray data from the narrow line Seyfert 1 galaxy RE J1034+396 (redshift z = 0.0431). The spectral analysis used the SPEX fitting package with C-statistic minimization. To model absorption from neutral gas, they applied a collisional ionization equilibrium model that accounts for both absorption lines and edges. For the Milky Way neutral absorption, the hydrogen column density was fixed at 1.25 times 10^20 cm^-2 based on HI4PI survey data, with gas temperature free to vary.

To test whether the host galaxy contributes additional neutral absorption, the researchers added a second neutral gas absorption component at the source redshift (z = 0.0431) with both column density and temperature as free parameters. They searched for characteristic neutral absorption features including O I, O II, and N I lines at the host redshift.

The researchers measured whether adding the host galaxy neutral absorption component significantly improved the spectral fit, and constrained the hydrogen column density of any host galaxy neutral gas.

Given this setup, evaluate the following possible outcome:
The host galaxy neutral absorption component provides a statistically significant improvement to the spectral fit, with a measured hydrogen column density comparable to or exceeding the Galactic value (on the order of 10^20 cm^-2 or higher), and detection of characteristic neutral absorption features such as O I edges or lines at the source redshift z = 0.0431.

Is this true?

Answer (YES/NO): NO